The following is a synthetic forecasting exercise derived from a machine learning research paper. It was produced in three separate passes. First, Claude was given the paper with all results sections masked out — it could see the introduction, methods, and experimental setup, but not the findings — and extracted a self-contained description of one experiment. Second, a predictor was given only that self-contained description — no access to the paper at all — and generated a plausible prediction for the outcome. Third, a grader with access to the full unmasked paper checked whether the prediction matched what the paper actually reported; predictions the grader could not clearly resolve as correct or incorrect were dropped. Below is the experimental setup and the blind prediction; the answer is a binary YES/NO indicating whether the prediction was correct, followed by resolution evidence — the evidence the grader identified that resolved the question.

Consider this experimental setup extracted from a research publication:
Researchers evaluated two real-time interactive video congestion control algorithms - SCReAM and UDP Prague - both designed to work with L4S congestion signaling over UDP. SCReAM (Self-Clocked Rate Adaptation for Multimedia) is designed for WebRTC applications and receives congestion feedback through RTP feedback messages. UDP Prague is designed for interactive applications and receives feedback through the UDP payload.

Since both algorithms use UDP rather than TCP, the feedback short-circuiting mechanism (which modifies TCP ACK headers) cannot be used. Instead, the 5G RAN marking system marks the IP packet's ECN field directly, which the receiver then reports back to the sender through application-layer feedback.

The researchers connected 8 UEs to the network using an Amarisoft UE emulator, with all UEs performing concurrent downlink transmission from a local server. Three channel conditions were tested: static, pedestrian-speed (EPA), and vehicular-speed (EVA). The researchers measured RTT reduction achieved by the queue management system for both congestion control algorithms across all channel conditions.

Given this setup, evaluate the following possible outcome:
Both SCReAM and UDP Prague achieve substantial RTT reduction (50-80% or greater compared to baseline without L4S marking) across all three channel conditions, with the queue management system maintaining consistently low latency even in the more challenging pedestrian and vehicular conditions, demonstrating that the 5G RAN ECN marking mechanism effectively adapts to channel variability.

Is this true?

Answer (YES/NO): NO